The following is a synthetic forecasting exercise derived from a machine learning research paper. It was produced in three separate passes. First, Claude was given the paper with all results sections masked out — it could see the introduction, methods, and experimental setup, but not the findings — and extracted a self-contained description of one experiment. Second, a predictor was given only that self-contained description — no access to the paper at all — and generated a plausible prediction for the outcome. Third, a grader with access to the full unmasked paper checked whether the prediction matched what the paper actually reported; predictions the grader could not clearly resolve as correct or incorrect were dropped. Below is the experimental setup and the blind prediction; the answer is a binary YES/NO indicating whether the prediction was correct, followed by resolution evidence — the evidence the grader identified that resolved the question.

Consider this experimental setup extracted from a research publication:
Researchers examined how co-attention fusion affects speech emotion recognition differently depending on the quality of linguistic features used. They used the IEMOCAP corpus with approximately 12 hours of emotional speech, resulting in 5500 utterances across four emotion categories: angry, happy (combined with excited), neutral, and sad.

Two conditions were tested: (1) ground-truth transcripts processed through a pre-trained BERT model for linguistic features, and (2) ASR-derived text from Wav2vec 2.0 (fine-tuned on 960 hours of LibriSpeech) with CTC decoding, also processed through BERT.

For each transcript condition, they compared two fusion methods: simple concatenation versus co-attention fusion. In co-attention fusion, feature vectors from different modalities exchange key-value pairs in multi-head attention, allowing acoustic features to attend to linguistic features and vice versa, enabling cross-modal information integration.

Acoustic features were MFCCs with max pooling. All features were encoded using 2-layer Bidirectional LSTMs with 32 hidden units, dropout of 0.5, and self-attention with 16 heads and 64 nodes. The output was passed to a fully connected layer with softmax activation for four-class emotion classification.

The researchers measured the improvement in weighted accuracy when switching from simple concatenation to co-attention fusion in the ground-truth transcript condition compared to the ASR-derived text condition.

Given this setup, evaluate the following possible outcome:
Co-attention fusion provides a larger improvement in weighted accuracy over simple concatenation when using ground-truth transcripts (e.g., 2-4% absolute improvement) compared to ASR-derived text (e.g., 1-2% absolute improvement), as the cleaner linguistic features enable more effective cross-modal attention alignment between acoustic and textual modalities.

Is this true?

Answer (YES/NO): NO